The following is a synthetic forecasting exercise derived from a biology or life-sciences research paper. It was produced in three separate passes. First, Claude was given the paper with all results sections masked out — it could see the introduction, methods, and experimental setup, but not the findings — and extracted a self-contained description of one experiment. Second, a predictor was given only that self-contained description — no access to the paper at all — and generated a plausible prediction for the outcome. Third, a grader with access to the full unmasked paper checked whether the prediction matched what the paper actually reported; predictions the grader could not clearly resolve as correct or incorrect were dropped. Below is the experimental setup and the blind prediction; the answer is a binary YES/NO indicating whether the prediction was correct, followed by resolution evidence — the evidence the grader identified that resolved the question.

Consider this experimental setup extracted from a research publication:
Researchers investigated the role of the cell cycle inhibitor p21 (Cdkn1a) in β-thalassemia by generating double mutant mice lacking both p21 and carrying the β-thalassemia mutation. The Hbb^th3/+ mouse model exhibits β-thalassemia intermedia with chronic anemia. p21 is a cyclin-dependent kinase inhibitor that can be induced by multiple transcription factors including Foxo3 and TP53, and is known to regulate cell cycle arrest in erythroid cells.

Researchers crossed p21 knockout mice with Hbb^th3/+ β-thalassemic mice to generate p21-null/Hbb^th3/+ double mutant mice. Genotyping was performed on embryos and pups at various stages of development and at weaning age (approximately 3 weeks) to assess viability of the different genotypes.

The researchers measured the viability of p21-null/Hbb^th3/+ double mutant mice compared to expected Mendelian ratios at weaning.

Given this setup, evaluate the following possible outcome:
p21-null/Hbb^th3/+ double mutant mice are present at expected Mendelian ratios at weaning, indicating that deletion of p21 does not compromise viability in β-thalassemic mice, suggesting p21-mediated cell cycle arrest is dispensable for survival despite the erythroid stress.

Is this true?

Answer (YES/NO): NO